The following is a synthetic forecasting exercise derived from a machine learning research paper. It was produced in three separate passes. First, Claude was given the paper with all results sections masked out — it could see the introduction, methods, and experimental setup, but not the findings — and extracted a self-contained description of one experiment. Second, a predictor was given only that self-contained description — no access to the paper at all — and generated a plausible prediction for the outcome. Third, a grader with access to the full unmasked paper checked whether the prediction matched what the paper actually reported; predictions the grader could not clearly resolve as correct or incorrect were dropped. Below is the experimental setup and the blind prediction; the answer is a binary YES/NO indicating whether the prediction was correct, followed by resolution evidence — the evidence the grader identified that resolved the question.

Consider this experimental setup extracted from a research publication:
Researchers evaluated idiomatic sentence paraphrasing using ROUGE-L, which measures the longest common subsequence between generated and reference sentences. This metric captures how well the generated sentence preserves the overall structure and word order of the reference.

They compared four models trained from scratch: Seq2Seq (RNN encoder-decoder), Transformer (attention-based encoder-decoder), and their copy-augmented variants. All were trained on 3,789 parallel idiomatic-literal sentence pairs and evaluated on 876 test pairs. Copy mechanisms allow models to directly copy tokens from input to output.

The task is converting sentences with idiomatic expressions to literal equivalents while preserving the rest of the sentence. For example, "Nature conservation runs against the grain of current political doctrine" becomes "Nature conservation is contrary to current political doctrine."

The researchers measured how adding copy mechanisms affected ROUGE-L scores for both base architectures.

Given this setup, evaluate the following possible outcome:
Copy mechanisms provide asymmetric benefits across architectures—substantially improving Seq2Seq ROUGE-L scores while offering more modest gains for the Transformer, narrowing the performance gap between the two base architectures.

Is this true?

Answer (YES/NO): NO